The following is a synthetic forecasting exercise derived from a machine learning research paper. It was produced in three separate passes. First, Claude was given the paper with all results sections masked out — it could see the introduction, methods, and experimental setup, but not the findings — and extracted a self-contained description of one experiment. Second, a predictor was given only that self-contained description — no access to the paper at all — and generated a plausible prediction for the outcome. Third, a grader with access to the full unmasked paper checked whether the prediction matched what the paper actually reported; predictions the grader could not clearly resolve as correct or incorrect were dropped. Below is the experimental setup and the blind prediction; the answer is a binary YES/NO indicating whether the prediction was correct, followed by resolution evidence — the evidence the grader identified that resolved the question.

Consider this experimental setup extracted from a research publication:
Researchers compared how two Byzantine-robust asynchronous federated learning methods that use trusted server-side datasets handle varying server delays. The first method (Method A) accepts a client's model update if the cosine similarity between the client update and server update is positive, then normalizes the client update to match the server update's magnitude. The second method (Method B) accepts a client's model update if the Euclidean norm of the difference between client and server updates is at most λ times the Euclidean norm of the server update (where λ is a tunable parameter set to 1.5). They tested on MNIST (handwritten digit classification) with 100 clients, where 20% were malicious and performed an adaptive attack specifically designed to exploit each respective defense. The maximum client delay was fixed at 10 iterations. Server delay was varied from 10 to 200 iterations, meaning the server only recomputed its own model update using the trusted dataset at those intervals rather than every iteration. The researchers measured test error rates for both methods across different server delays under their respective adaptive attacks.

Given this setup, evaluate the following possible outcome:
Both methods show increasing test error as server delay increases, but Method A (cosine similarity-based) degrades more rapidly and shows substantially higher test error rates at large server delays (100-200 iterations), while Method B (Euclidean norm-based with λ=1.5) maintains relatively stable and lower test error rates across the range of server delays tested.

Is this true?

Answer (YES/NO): NO